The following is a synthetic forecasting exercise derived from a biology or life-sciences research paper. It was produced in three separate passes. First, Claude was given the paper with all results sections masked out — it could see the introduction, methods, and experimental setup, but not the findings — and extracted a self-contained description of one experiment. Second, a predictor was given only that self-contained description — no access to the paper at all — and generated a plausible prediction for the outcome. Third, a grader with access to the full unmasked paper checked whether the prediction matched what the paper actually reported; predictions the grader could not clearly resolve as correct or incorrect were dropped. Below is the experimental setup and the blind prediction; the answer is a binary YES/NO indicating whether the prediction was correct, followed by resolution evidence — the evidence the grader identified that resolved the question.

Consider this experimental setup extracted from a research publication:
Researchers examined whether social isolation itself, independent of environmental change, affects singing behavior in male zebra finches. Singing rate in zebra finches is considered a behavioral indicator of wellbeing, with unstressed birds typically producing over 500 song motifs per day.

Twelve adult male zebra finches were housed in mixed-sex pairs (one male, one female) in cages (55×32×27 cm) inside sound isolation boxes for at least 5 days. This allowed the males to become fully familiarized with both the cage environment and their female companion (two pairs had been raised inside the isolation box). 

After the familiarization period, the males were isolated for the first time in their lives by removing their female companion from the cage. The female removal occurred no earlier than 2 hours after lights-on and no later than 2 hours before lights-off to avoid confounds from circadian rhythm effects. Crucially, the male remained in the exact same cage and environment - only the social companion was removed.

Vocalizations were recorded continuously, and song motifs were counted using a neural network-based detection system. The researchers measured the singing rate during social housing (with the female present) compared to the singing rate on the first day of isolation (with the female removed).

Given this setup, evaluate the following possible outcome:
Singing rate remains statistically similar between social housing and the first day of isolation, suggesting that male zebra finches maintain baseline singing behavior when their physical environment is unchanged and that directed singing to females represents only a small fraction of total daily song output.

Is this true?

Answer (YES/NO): NO